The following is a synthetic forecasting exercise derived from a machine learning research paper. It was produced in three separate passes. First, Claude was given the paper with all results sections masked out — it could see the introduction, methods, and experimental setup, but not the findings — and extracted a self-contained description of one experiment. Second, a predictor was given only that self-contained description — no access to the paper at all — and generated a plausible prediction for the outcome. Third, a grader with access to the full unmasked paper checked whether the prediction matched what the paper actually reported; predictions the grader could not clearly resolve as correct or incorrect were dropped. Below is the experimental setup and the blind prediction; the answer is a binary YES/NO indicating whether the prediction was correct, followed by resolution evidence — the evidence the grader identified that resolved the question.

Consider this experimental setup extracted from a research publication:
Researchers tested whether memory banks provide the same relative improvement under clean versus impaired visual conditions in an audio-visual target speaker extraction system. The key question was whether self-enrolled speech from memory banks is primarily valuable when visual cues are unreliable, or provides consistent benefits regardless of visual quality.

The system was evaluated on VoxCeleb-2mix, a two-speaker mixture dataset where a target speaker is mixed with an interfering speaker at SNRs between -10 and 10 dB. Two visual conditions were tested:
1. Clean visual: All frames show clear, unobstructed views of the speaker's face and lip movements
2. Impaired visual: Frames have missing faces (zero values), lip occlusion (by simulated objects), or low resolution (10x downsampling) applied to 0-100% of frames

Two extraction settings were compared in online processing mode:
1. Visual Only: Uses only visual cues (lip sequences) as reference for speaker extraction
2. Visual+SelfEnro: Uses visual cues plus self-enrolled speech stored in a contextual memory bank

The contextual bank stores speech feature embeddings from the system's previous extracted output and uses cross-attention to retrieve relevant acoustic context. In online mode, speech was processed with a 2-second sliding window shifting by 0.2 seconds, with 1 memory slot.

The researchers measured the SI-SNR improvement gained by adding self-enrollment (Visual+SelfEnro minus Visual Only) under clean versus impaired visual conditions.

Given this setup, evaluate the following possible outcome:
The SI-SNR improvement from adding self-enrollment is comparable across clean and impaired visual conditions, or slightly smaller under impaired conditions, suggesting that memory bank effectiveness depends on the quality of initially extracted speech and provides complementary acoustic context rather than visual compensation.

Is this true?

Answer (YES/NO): NO